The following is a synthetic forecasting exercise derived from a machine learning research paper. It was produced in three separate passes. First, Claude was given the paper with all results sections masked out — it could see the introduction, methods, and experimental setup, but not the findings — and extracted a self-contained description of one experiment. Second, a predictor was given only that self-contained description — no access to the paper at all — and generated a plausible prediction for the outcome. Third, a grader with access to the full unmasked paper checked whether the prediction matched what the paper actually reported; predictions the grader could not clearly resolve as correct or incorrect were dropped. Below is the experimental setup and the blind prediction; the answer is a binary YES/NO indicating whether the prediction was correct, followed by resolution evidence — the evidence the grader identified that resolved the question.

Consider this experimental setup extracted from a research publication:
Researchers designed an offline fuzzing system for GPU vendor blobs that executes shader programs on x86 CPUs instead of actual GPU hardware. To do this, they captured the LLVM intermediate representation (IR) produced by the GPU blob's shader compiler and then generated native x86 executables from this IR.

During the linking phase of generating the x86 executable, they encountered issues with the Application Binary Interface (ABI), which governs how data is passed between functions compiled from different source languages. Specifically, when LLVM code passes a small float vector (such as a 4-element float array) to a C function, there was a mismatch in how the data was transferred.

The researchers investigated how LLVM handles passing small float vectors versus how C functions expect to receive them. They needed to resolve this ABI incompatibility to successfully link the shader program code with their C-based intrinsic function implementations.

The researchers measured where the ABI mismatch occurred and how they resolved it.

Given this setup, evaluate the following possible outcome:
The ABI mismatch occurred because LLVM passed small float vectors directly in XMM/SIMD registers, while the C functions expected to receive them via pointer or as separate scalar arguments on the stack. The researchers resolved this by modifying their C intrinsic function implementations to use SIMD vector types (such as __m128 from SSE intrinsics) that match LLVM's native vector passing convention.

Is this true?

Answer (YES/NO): NO